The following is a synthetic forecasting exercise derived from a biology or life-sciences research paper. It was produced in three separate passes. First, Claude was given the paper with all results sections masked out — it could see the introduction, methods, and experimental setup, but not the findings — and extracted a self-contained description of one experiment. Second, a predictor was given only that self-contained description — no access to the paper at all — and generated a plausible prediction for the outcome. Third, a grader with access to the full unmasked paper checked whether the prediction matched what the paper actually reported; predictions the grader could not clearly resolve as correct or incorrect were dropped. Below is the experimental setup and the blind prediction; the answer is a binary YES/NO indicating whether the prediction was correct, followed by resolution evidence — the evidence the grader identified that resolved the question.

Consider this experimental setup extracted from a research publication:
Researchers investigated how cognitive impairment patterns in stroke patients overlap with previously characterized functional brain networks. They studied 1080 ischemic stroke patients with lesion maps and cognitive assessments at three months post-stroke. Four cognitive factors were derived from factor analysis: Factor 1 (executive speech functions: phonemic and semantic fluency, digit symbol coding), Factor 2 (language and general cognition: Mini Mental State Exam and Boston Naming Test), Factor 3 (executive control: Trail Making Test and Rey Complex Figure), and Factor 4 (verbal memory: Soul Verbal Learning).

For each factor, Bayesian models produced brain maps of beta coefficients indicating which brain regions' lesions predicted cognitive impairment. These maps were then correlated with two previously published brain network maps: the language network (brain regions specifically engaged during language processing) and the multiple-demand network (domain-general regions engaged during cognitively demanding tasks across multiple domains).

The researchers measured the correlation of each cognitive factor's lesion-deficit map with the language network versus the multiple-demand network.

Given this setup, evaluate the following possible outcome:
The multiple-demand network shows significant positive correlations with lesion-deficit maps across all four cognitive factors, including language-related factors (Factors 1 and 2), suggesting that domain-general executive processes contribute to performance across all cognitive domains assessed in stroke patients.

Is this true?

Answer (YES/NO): NO